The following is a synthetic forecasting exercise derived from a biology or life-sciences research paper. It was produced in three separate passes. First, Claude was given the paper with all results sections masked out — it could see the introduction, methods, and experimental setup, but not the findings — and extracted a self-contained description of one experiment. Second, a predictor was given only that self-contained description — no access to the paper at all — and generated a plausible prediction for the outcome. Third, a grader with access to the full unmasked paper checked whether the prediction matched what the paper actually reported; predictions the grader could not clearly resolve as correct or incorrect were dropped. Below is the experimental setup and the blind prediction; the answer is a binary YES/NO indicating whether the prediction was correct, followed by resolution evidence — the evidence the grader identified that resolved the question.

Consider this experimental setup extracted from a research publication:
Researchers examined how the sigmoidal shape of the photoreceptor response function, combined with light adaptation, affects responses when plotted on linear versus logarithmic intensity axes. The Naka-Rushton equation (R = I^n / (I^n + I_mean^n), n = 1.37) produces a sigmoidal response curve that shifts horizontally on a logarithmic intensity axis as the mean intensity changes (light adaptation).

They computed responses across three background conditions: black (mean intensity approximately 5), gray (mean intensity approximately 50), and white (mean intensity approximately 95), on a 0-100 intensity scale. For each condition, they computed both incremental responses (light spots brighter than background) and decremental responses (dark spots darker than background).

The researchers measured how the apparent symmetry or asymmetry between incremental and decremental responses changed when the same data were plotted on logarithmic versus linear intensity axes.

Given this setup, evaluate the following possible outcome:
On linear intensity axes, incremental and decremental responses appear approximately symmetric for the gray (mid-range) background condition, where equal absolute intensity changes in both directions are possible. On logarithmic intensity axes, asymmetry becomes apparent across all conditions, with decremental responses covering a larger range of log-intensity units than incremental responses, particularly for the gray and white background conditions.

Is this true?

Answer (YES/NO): NO